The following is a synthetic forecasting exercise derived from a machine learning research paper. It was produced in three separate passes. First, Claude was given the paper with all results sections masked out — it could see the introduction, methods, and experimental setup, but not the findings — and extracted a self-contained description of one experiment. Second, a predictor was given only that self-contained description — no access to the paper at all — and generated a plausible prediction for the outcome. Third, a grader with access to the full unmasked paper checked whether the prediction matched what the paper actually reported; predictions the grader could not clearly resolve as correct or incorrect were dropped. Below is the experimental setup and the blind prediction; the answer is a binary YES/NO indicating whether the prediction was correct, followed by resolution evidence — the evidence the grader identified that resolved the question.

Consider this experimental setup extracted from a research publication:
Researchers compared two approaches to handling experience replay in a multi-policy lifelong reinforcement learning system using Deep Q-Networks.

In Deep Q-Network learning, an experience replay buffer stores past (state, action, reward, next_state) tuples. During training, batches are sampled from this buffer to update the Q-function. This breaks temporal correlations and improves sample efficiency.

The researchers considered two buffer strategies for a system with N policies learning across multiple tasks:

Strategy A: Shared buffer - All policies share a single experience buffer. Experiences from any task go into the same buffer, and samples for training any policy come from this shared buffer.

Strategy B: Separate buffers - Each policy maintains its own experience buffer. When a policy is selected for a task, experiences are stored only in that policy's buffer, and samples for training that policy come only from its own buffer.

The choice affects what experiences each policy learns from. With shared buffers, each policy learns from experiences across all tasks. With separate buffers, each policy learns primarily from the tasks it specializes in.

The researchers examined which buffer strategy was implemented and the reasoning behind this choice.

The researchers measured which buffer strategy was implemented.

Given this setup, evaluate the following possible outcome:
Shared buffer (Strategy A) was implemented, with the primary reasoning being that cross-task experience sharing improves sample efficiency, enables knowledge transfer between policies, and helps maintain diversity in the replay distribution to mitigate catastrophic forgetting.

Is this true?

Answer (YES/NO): NO